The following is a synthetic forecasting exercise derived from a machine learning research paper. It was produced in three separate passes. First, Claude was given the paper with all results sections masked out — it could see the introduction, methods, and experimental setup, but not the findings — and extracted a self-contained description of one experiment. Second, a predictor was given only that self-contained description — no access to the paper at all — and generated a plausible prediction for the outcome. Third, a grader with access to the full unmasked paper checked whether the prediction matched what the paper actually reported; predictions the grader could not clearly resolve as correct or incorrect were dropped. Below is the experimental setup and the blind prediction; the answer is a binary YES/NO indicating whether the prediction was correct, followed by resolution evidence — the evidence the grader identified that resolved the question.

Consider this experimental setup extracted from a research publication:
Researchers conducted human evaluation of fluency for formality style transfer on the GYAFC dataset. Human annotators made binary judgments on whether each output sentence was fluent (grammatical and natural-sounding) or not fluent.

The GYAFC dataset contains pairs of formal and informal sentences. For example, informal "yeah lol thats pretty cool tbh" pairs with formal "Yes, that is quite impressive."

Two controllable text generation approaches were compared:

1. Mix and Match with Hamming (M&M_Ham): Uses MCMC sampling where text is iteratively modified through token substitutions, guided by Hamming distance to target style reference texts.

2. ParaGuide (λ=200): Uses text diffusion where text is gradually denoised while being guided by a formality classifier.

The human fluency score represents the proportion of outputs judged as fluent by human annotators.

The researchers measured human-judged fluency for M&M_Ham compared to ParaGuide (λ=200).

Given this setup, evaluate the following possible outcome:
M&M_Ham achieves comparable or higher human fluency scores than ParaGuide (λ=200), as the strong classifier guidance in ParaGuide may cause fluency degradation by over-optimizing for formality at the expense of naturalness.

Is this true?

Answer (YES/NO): NO